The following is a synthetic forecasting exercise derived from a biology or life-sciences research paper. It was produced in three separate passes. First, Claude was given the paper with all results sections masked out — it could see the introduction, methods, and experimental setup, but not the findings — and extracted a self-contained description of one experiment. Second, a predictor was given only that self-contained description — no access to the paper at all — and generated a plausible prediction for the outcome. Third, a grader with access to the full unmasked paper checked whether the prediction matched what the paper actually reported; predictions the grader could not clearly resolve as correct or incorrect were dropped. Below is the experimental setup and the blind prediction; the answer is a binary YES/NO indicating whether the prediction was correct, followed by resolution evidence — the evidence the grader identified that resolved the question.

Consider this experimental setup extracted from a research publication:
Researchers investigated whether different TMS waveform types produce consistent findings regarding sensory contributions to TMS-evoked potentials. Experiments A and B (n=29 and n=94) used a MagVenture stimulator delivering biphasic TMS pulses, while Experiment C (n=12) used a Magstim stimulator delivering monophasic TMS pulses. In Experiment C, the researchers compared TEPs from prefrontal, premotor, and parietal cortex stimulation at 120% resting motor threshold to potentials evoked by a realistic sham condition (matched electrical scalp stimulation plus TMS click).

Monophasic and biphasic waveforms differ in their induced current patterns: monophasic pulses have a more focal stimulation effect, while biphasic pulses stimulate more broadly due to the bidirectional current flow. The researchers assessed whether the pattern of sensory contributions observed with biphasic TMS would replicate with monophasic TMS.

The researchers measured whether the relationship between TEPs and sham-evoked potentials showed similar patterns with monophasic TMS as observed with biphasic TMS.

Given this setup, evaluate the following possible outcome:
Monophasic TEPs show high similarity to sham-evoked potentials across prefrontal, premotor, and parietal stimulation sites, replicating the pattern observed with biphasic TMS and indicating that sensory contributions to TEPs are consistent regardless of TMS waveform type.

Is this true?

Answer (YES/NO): YES